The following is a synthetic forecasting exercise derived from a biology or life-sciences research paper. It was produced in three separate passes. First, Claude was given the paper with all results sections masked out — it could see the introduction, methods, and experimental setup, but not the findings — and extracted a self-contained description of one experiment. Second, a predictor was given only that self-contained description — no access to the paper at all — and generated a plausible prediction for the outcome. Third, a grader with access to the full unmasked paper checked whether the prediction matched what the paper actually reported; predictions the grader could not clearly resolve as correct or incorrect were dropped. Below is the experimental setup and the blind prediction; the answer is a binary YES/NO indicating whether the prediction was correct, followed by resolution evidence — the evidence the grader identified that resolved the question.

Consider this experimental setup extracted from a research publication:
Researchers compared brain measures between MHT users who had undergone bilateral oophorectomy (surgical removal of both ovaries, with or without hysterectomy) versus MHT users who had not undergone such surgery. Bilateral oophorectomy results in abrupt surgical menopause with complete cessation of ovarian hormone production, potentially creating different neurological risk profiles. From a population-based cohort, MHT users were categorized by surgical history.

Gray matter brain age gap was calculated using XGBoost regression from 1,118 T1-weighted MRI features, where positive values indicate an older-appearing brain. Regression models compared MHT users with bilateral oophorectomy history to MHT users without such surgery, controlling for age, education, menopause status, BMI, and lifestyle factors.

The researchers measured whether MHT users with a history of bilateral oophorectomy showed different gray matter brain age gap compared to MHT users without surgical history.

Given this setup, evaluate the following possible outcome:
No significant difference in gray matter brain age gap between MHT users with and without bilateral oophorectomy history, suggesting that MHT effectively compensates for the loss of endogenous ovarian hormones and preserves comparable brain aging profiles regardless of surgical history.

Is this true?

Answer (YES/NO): NO